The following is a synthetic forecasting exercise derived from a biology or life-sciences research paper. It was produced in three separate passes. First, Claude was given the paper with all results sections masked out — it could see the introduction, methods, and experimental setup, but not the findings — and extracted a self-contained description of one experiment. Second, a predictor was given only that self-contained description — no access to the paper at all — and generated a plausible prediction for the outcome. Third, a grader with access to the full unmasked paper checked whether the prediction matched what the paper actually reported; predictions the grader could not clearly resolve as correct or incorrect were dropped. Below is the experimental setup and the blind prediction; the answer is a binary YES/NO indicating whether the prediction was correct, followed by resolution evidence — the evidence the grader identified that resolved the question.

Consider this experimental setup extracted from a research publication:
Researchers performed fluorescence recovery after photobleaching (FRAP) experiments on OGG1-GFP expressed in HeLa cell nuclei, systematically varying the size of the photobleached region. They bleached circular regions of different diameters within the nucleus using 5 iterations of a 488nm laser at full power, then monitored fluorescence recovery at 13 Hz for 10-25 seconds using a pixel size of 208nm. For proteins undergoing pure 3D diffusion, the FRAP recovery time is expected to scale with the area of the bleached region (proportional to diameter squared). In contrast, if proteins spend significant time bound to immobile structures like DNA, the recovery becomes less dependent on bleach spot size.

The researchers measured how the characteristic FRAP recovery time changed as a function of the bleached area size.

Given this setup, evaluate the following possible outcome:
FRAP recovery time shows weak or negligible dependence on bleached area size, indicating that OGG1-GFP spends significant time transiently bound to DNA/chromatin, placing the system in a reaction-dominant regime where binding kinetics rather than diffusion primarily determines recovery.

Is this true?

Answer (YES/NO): NO